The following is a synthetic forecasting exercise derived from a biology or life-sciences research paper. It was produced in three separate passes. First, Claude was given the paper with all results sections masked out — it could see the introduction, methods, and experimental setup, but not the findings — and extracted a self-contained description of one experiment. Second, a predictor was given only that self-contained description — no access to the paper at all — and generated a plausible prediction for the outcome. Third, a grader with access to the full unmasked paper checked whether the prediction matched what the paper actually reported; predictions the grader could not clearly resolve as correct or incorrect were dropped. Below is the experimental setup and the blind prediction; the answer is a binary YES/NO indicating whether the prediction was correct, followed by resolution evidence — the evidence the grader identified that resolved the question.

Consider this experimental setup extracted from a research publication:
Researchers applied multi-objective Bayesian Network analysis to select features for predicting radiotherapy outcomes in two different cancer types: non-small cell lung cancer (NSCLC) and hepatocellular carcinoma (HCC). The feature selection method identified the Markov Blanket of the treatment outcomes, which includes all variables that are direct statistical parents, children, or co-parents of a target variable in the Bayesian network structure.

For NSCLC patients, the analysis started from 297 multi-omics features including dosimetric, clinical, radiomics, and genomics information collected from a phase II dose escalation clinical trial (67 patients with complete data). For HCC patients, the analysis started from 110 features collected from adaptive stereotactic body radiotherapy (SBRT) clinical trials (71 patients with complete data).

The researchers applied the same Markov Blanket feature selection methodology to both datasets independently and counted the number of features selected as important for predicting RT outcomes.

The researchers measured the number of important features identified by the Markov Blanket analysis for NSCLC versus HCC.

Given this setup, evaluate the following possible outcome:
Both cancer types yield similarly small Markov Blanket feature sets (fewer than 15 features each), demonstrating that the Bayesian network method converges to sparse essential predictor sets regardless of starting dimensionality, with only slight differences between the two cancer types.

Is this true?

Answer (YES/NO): YES